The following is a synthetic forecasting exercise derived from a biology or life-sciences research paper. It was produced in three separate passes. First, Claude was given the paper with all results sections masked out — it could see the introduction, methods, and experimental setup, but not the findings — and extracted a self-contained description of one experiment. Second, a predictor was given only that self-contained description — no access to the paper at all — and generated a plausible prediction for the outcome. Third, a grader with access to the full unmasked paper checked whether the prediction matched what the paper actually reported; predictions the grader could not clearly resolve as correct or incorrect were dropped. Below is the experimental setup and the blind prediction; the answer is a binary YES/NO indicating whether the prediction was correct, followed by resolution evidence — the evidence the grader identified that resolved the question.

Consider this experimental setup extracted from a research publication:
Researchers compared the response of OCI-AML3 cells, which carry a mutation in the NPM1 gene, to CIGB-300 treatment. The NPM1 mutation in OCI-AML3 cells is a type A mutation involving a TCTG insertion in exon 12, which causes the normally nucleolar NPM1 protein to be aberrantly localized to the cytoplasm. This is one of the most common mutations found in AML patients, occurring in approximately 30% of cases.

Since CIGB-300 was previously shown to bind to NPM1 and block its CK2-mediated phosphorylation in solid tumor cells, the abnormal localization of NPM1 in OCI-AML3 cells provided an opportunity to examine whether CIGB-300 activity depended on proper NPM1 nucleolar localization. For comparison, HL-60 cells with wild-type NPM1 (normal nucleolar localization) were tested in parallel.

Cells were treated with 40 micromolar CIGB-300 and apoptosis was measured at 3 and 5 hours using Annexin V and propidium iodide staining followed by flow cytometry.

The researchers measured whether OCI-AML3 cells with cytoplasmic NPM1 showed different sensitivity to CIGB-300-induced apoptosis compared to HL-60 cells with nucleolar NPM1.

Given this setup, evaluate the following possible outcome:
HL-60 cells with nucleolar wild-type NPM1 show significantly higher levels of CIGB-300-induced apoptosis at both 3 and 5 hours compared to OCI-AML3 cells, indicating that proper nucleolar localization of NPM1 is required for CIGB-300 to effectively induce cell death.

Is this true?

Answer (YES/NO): NO